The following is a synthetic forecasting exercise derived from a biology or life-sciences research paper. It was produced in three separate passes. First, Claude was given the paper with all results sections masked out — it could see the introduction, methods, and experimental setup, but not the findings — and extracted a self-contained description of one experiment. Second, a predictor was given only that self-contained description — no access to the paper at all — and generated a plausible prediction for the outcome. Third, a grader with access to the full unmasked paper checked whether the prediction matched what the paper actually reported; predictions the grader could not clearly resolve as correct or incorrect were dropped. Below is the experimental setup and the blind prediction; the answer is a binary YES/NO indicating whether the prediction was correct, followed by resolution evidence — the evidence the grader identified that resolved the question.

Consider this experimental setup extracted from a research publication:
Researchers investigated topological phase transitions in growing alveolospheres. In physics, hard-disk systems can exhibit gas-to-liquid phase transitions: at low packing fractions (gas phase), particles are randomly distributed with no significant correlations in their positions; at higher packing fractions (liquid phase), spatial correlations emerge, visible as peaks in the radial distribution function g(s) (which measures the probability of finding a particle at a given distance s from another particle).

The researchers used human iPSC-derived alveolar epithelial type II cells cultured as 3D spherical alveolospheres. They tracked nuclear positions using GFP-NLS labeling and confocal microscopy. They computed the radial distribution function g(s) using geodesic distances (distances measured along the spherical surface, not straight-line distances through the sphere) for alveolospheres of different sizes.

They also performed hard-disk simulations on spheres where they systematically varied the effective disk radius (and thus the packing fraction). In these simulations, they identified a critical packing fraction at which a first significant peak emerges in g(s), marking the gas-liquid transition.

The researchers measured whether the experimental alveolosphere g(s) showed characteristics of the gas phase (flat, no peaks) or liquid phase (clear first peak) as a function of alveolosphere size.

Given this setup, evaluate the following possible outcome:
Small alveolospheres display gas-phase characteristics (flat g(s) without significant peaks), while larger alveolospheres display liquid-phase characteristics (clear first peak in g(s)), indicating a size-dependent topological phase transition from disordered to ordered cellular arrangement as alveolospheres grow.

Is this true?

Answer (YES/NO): YES